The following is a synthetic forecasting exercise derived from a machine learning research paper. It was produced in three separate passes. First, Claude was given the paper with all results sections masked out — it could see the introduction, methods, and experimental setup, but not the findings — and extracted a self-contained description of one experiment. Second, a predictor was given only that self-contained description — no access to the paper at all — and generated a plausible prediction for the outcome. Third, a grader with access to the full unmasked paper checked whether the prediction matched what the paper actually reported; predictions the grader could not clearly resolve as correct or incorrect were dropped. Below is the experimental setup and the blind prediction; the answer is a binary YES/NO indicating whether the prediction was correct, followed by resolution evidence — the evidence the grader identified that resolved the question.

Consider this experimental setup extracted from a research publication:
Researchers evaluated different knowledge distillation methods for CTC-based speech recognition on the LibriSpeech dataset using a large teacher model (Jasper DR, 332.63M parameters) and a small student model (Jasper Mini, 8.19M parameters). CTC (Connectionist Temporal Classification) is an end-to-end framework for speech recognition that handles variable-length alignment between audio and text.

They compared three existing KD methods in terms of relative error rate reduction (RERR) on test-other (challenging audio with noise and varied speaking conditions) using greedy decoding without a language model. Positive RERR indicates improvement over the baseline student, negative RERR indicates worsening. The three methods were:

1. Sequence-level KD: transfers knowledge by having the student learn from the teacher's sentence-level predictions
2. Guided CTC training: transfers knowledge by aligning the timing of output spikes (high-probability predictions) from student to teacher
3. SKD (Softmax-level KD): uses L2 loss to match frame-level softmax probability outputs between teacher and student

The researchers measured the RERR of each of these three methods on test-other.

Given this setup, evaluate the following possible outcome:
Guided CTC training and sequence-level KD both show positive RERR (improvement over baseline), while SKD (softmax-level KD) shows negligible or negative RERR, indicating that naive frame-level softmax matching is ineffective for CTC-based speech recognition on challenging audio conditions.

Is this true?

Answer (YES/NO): NO